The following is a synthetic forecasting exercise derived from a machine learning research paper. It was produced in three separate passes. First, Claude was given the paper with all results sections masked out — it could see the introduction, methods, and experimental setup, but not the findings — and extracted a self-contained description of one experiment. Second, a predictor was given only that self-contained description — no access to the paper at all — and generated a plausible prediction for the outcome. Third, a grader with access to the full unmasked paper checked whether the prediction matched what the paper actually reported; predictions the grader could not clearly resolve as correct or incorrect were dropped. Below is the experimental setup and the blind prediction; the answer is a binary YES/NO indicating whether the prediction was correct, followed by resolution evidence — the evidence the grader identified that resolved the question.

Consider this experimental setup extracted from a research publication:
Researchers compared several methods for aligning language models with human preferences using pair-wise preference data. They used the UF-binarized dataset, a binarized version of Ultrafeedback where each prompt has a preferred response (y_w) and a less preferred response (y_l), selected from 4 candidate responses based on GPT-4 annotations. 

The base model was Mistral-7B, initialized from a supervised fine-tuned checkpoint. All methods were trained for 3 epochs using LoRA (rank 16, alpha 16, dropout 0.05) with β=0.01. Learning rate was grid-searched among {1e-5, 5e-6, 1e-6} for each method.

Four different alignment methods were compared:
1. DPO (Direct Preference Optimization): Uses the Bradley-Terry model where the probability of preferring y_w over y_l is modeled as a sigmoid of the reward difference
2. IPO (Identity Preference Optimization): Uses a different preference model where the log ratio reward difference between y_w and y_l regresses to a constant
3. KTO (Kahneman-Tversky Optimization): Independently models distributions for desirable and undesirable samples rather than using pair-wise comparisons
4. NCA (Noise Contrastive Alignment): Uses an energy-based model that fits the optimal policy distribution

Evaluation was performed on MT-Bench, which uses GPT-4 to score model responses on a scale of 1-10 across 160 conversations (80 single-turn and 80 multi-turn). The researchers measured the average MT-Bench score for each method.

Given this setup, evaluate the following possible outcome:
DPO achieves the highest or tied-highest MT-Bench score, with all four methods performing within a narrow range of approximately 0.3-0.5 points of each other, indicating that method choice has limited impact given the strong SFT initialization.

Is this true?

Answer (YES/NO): YES